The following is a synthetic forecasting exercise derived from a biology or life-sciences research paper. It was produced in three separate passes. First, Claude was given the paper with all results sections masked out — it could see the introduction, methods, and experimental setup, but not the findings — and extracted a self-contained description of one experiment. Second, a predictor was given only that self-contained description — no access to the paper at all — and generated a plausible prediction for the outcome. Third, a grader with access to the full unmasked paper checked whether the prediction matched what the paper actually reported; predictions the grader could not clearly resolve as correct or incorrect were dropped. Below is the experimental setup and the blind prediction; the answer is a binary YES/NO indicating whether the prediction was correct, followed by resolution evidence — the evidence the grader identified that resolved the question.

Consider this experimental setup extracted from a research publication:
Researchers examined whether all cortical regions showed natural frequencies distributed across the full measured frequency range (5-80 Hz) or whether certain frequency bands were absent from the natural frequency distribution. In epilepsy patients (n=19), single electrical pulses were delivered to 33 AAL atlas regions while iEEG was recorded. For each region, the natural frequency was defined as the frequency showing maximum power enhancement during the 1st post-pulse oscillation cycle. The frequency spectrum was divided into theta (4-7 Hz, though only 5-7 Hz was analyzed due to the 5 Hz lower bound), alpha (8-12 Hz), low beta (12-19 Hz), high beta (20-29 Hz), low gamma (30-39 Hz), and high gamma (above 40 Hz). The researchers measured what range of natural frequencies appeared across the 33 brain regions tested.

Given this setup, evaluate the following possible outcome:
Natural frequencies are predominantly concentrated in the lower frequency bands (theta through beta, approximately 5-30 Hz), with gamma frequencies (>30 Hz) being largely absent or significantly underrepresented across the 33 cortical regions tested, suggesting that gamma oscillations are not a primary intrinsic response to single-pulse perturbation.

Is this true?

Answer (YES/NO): NO